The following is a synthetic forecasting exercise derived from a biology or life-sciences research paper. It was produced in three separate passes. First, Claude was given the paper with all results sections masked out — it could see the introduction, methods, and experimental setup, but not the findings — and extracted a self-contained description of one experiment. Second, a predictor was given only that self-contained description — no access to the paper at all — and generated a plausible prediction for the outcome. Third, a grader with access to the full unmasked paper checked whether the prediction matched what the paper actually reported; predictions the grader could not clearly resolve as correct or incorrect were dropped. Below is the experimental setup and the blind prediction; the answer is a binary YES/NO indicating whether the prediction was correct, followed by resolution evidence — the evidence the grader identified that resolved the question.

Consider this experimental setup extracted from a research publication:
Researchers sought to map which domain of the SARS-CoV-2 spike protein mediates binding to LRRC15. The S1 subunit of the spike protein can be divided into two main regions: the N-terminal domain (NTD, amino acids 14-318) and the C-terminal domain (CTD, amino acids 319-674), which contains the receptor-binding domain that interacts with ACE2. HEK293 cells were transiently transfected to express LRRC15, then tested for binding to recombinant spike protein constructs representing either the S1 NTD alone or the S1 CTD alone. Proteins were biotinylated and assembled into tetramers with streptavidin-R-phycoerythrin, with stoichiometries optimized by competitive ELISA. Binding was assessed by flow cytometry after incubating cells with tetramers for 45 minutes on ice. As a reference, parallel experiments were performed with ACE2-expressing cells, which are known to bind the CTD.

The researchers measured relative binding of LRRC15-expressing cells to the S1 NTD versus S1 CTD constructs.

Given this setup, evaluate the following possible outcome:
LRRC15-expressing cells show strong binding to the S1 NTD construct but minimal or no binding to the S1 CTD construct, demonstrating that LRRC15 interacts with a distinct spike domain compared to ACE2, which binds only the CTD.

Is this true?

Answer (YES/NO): NO